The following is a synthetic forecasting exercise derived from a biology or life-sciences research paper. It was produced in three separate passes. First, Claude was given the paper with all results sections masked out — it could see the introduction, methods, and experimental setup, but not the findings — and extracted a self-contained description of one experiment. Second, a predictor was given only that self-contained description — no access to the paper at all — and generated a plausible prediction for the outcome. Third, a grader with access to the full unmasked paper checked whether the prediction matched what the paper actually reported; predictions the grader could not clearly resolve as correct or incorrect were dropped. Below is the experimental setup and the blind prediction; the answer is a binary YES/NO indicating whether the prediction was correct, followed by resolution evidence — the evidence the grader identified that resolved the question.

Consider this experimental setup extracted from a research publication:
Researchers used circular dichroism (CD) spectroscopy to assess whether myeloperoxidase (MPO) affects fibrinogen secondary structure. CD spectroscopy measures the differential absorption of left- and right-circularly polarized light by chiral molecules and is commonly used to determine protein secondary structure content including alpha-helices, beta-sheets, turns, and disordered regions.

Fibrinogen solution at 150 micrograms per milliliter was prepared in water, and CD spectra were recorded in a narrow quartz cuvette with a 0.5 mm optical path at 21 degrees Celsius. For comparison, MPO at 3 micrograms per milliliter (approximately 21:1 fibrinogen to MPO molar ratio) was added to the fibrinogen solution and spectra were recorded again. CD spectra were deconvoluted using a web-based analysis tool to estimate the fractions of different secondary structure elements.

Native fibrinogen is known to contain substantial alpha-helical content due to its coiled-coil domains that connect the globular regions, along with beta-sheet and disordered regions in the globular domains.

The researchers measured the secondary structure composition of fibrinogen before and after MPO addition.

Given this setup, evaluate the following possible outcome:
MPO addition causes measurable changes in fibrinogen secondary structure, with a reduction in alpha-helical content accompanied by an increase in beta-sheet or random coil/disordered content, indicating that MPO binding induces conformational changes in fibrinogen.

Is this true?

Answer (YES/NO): NO